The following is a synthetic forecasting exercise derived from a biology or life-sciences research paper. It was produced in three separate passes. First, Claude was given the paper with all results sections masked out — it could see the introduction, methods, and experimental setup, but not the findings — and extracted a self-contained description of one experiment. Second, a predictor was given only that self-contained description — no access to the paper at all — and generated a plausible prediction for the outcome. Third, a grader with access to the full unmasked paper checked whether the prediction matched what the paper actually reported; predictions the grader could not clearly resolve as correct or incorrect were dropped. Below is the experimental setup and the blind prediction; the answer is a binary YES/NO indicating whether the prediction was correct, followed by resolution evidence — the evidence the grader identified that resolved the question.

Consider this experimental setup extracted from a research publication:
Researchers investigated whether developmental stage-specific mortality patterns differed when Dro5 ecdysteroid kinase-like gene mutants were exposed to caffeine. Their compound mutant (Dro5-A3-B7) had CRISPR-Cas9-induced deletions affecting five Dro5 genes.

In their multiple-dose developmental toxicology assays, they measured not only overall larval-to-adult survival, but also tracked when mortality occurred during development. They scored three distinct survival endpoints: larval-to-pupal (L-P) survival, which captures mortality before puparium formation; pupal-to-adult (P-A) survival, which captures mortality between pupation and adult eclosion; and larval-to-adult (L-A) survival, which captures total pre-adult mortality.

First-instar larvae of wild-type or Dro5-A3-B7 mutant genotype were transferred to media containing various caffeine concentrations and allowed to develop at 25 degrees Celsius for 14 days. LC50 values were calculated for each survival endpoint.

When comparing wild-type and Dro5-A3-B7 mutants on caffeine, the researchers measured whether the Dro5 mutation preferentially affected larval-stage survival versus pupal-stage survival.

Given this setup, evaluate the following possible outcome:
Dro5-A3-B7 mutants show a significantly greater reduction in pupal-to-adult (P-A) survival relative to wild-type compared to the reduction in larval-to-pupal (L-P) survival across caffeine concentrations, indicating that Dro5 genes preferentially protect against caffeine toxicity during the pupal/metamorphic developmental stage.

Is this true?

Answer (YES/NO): YES